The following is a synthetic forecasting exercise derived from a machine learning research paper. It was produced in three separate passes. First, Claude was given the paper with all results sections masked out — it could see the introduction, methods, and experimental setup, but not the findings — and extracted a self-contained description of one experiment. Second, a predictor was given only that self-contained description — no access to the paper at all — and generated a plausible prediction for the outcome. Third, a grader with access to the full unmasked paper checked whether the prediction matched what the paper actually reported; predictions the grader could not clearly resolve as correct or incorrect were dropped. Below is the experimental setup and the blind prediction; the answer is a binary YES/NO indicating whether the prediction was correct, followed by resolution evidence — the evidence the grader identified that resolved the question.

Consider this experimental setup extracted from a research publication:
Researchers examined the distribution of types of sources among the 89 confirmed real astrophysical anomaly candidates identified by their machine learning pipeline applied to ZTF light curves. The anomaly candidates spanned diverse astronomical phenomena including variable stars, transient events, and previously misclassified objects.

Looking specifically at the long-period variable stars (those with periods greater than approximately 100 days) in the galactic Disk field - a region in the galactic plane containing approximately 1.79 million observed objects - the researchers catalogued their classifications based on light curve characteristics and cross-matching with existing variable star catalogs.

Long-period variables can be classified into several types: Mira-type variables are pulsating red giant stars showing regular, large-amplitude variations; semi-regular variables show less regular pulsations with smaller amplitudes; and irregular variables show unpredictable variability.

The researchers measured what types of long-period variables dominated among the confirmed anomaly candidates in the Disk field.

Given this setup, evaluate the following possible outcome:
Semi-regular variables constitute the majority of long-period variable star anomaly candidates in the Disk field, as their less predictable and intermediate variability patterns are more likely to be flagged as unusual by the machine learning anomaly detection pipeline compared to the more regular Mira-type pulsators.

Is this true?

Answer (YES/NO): NO